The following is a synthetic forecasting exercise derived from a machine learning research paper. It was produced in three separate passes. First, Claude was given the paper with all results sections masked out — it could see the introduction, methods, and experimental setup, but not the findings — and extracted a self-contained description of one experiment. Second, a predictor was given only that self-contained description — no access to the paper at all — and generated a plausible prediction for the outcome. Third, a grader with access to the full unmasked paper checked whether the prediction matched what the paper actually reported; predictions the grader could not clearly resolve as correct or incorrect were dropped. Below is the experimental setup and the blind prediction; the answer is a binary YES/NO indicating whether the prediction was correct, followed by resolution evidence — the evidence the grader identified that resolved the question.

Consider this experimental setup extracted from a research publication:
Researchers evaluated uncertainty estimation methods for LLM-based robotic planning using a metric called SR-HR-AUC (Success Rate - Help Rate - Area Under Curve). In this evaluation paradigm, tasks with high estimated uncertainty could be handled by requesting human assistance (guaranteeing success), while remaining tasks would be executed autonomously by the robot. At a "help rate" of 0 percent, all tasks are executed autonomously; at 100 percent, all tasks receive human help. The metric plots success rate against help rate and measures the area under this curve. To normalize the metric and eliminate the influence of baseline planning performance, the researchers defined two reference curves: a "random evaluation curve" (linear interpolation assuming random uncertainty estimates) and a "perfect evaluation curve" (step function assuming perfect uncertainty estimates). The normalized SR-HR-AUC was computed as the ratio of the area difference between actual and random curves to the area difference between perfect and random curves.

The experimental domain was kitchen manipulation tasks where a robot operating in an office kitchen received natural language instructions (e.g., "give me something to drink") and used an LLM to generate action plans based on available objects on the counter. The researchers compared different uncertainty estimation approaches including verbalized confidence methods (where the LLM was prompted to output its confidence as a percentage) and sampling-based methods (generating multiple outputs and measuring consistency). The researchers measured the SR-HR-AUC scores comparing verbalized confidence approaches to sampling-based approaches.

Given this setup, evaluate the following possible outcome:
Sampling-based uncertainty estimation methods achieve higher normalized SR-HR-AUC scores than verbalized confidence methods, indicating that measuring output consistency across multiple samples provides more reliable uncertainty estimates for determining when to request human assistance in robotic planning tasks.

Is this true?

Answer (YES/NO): NO